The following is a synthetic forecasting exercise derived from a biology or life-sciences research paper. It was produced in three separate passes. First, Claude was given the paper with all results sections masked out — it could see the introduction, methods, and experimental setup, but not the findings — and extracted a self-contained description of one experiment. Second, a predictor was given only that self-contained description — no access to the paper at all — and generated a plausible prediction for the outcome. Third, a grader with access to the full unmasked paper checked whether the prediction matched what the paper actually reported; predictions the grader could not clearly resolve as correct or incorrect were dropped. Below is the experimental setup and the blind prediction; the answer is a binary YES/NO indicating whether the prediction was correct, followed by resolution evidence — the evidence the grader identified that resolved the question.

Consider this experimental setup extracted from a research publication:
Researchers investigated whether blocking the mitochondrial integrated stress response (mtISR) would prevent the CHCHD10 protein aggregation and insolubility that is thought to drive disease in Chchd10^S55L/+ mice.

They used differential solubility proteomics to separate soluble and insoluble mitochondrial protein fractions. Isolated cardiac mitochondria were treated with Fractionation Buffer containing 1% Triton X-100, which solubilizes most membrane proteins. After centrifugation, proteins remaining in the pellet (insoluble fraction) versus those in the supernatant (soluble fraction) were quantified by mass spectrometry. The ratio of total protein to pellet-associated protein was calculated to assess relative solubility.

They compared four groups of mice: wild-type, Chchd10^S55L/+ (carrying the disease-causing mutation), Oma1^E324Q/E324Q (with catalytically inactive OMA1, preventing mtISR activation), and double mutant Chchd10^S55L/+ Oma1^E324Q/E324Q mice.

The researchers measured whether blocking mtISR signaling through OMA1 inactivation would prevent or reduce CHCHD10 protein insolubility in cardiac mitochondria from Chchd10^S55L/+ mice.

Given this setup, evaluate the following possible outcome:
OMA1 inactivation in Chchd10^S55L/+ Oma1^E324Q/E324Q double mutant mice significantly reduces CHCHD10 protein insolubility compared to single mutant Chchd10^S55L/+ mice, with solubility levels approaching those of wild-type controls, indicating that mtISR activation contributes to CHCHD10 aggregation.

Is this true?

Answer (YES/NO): NO